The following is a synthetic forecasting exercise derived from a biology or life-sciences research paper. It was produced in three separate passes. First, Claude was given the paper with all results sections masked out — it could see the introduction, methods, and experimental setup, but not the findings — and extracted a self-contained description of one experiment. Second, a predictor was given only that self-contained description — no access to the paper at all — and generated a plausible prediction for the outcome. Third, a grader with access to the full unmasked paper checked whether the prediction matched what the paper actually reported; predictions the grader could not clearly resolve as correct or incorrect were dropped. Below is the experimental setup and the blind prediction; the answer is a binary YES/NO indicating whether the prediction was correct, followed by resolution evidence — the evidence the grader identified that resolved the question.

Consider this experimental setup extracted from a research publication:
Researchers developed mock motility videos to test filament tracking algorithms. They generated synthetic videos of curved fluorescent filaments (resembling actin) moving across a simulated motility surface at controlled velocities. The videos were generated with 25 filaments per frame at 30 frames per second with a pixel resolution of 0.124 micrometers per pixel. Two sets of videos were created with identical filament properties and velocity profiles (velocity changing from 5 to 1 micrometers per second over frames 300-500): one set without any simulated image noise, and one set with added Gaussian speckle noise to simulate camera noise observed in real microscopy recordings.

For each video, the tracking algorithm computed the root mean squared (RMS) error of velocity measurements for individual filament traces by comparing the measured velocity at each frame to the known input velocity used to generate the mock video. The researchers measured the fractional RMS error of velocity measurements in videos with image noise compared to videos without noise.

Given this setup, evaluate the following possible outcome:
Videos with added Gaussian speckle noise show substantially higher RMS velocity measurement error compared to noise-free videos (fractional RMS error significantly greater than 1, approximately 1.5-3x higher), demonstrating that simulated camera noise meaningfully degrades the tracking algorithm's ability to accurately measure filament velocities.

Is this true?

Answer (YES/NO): NO